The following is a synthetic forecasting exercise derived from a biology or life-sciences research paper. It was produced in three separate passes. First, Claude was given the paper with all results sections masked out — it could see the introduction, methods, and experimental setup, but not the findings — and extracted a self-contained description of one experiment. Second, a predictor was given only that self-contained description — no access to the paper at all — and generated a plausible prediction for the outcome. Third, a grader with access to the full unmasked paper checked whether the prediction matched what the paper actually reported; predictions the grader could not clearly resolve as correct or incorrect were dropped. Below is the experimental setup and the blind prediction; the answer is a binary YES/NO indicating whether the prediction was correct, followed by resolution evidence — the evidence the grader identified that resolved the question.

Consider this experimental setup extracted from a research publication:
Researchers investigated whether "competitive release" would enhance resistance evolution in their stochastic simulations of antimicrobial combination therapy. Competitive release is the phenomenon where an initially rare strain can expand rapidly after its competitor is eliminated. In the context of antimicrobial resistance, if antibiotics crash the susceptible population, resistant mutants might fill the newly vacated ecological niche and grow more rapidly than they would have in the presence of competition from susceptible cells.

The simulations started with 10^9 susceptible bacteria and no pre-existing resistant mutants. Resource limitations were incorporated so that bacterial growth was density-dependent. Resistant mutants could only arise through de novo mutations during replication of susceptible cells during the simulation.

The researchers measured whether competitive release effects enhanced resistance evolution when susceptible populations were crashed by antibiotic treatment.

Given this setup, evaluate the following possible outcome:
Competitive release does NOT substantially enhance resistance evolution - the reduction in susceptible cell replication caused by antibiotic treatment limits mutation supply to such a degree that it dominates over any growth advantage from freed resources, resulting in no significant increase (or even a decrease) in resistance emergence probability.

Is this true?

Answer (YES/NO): YES